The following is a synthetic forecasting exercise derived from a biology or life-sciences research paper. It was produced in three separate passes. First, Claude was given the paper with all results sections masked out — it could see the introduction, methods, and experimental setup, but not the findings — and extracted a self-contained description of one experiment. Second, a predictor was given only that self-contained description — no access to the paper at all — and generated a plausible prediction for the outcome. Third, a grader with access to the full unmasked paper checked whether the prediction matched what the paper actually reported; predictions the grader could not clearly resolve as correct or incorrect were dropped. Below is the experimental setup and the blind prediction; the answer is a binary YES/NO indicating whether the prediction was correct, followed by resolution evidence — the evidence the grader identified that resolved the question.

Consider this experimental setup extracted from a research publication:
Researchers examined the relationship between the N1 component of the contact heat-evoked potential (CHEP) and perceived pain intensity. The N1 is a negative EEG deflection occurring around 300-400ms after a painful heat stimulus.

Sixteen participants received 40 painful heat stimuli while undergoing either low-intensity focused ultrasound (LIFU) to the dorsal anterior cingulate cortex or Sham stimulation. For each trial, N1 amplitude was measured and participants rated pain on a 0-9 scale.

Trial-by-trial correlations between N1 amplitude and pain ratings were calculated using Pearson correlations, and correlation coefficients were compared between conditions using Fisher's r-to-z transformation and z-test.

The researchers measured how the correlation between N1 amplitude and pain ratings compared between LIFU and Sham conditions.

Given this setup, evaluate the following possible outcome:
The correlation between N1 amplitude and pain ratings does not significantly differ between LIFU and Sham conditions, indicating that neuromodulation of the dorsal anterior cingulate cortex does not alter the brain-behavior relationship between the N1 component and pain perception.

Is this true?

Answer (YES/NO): YES